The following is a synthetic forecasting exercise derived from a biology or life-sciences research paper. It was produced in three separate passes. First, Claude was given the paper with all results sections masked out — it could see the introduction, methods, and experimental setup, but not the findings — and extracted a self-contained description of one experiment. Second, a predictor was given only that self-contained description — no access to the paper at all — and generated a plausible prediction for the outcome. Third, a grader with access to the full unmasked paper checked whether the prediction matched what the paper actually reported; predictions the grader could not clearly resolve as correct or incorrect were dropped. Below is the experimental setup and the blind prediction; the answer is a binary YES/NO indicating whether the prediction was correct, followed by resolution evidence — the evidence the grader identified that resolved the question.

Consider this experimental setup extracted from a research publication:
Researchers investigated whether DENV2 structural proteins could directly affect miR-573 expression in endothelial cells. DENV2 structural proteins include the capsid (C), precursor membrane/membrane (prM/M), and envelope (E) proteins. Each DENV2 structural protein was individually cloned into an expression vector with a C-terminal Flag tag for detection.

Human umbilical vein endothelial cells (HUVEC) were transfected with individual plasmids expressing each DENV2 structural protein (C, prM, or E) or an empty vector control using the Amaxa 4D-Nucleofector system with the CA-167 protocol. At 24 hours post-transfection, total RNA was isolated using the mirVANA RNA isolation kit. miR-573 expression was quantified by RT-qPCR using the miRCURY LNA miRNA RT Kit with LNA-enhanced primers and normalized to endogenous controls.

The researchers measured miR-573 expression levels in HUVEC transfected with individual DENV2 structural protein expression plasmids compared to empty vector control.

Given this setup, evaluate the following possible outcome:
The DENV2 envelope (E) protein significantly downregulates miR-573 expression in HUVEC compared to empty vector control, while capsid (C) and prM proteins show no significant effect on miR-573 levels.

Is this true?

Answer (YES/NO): NO